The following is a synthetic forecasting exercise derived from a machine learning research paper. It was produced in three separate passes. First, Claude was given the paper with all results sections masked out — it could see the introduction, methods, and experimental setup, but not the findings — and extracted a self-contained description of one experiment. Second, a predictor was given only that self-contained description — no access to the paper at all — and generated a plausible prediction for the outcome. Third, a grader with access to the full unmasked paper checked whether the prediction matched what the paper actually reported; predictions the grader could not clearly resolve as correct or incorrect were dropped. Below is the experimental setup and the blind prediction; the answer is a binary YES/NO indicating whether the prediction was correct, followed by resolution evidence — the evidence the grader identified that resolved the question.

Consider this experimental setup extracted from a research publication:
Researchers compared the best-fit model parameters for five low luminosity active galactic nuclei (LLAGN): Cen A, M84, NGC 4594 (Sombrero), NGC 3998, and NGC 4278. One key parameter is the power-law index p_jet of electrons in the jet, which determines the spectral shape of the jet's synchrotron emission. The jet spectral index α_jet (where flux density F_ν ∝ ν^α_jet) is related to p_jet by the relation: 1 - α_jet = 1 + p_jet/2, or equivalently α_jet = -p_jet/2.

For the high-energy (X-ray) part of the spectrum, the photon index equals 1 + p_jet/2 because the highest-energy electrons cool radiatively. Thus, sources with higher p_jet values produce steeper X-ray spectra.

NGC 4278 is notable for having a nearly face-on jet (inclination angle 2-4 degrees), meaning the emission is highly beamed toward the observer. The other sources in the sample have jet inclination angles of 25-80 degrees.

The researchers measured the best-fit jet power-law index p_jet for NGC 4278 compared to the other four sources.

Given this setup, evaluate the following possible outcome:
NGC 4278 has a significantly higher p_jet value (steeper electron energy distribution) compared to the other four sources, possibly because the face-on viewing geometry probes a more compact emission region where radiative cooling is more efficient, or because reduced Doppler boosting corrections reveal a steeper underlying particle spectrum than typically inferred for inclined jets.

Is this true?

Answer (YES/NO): YES